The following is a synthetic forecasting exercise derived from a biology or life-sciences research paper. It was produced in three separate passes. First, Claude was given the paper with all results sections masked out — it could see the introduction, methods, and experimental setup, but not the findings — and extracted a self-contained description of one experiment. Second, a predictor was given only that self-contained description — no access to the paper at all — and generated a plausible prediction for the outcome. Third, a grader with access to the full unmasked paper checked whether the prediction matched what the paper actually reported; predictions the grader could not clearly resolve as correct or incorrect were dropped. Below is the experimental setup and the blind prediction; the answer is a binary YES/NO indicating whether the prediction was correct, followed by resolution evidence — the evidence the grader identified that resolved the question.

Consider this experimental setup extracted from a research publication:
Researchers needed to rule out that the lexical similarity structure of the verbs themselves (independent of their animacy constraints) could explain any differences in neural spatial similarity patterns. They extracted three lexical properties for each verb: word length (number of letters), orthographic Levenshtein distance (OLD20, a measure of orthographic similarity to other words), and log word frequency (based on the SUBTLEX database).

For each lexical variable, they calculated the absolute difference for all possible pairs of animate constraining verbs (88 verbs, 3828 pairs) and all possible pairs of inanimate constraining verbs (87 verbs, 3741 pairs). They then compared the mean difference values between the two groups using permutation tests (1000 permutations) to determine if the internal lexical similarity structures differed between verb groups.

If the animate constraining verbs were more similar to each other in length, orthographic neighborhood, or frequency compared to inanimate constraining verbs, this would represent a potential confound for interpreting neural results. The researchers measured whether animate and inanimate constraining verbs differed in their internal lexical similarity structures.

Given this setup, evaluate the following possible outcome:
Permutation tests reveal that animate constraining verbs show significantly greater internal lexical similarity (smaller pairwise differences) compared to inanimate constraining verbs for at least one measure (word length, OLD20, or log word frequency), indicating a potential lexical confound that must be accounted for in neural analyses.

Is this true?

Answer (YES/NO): NO